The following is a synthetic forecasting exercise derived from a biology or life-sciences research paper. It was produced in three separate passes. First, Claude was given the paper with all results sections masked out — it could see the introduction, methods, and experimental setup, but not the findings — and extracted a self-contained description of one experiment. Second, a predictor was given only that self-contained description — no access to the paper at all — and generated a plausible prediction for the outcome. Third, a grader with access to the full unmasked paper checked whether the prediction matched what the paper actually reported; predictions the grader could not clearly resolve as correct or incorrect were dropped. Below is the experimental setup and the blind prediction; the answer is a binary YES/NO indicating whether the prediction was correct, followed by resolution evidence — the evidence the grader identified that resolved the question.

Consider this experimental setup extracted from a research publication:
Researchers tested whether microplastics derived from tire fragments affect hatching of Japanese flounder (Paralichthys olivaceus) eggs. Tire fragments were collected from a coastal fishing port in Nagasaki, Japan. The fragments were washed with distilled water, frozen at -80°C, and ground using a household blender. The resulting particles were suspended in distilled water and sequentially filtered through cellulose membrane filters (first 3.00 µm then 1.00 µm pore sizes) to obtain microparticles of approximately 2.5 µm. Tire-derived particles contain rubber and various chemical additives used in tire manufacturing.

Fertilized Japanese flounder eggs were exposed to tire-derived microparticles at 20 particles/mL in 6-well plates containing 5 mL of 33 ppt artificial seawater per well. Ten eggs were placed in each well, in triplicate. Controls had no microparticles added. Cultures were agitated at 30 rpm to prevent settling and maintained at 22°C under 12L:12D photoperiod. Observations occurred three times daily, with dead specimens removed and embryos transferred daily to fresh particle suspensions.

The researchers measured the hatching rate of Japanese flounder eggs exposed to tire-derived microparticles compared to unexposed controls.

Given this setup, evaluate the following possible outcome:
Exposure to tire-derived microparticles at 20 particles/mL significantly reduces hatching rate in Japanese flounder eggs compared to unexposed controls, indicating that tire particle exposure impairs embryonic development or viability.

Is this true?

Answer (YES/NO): NO